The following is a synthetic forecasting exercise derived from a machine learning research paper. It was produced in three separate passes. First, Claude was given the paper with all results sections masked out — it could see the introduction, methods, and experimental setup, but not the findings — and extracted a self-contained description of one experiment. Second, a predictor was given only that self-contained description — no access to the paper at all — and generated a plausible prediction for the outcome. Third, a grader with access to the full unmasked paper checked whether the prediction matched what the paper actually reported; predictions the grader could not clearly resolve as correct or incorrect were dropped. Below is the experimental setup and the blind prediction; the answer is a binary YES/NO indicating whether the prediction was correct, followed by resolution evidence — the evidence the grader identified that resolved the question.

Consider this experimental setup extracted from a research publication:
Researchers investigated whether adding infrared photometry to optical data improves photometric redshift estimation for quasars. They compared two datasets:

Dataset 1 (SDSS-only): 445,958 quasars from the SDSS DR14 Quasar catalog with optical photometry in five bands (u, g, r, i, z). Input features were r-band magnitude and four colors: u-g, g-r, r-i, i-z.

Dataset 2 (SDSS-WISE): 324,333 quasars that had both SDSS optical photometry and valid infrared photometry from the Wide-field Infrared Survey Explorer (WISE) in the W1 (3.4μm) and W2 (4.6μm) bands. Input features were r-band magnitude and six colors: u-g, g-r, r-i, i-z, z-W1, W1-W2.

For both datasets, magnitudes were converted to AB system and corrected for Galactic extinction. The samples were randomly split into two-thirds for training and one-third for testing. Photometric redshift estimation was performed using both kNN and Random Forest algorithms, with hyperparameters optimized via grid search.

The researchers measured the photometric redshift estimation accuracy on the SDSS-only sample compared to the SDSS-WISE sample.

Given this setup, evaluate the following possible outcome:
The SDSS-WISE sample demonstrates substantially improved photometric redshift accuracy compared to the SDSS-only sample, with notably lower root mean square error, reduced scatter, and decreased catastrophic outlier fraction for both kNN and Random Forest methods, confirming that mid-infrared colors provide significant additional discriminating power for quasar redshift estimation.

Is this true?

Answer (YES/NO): YES